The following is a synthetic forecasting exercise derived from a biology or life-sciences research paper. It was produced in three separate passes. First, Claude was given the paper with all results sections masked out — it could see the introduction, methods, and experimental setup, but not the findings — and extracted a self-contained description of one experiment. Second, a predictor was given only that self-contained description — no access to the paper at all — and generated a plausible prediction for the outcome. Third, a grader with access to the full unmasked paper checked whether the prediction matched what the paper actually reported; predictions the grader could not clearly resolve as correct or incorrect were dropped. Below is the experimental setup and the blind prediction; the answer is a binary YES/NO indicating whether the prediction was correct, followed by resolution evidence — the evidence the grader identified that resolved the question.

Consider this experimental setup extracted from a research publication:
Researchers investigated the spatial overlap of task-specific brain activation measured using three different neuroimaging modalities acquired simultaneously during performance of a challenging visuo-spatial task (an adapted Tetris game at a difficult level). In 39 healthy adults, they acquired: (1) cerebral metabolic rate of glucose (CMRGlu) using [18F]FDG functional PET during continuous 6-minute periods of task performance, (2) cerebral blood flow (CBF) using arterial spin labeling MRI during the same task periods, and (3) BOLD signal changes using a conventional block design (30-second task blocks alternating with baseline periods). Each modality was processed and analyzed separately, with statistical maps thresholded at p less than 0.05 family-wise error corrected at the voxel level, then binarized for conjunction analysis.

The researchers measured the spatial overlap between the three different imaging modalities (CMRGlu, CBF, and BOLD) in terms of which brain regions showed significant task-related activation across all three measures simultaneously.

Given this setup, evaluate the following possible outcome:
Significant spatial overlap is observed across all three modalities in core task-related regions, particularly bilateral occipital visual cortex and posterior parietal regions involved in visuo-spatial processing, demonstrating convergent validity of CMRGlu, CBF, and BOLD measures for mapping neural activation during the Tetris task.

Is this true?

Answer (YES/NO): YES